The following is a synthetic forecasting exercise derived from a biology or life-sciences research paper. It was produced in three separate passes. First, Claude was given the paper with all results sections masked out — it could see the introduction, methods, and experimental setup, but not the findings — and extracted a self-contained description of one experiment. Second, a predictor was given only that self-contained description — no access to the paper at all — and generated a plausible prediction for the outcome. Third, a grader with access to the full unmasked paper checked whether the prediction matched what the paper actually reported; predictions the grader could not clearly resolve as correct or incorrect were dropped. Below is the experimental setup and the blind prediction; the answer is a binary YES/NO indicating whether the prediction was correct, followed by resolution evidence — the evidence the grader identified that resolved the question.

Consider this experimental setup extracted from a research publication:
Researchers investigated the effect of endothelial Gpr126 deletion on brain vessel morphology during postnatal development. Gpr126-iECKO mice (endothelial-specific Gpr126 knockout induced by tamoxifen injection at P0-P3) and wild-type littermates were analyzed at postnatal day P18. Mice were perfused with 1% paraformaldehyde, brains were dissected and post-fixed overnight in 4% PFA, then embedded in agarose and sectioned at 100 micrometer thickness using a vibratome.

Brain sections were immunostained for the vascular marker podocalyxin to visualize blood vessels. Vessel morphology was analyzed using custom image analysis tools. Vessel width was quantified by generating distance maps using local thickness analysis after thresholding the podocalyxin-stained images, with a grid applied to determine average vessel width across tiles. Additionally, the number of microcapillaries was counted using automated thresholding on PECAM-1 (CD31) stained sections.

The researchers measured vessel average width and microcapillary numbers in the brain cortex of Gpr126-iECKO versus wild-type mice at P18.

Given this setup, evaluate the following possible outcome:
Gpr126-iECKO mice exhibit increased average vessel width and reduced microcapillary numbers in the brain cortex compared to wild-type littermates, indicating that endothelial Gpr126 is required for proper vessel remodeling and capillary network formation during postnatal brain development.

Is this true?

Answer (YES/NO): YES